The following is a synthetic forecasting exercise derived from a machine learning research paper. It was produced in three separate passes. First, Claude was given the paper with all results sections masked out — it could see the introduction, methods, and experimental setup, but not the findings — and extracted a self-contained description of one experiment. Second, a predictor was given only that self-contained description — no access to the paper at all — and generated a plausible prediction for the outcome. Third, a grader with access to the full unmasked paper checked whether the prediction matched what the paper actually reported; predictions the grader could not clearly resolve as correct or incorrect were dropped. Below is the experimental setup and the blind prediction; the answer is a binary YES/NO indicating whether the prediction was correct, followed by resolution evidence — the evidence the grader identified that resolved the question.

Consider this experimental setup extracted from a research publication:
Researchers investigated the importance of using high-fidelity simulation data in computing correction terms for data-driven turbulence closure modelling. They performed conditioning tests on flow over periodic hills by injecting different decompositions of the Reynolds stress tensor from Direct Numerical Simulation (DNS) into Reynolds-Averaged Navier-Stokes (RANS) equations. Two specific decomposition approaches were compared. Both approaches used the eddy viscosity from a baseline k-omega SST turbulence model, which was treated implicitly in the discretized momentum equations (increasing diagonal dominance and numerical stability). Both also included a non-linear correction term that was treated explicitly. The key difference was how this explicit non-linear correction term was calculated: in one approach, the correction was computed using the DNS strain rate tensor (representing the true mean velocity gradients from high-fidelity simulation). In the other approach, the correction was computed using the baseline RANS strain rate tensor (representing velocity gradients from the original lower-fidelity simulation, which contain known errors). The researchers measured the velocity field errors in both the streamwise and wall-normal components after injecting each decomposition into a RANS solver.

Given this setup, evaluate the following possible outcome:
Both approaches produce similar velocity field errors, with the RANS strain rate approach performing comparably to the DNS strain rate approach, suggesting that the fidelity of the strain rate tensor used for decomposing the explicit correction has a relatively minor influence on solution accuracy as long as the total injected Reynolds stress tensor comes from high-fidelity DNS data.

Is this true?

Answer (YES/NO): NO